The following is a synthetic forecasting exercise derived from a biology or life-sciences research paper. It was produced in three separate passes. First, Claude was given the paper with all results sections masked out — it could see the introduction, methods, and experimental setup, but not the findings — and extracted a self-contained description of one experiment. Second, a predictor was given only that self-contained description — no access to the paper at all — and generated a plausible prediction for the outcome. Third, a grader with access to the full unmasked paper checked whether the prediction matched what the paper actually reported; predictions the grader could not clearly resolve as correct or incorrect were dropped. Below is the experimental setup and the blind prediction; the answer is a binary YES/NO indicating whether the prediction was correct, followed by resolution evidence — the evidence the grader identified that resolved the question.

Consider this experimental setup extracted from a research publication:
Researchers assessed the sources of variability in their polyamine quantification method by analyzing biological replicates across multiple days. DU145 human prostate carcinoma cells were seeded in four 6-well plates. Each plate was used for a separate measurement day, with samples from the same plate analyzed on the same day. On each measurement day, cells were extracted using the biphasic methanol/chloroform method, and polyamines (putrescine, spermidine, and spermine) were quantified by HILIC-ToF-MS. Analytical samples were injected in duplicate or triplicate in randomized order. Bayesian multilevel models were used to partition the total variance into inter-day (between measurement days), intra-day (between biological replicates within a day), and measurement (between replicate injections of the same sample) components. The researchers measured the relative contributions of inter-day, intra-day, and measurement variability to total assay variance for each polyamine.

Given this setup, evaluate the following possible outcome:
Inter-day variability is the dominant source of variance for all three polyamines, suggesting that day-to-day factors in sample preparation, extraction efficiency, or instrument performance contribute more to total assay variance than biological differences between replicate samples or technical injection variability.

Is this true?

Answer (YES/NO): NO